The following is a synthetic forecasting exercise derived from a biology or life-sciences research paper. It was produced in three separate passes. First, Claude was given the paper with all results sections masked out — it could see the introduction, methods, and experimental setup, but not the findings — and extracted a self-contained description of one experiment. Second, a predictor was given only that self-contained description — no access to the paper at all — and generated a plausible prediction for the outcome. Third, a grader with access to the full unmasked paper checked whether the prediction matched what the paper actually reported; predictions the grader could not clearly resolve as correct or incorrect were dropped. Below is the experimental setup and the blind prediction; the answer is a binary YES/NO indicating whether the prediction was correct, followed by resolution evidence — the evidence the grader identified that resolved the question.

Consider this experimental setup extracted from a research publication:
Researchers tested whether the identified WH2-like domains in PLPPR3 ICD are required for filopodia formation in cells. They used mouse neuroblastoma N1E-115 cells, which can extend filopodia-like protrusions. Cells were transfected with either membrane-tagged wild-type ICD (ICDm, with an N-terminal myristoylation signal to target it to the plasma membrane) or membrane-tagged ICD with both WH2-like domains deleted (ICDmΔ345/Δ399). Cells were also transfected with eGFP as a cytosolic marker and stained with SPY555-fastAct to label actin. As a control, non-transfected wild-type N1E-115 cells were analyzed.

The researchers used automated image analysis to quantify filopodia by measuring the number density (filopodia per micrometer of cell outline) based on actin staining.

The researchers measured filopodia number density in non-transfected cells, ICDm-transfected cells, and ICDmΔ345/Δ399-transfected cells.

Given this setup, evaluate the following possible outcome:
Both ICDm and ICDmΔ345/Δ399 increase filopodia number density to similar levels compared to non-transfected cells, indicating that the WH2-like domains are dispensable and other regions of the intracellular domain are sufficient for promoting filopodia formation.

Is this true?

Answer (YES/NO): NO